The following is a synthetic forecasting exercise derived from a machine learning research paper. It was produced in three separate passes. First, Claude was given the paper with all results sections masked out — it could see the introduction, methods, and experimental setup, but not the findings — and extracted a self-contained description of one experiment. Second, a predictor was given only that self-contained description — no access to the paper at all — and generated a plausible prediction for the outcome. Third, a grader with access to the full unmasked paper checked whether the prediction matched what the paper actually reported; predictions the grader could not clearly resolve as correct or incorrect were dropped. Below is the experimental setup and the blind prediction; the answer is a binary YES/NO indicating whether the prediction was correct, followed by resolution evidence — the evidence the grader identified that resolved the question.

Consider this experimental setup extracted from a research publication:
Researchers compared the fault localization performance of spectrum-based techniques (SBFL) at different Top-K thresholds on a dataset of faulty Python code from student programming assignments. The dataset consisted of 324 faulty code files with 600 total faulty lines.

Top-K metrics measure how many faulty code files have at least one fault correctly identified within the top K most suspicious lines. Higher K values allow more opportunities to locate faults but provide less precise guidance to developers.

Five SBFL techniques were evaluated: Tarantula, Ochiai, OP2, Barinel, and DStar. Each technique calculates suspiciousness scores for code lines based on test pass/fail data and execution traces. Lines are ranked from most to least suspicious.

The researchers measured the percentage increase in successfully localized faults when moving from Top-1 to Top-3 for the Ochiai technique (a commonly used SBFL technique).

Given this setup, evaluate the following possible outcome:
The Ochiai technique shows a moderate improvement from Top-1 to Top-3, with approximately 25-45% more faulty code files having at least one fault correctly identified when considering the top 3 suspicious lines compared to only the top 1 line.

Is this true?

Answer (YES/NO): NO